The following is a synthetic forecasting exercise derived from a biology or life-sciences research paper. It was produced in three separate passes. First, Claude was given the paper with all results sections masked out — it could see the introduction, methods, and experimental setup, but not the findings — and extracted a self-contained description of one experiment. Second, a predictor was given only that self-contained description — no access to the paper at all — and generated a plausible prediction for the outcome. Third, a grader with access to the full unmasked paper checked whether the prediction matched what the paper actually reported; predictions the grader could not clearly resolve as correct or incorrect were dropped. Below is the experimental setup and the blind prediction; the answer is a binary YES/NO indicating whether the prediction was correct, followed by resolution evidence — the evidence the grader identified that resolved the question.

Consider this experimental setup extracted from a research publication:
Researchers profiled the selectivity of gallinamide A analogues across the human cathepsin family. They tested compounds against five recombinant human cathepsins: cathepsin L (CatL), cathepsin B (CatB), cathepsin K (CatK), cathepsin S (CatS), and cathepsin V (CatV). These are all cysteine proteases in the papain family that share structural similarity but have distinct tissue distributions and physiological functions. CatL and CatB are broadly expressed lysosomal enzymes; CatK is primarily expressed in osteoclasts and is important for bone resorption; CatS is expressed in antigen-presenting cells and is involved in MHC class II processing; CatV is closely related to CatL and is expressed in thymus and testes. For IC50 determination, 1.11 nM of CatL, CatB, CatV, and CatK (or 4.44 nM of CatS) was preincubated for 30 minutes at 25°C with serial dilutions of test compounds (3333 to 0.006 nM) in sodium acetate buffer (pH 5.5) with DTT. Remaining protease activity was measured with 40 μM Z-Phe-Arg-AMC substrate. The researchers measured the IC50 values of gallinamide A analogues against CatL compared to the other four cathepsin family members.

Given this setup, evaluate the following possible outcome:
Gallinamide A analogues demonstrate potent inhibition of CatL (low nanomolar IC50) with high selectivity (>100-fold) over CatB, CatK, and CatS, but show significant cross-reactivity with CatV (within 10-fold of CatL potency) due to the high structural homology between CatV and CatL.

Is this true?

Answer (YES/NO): NO